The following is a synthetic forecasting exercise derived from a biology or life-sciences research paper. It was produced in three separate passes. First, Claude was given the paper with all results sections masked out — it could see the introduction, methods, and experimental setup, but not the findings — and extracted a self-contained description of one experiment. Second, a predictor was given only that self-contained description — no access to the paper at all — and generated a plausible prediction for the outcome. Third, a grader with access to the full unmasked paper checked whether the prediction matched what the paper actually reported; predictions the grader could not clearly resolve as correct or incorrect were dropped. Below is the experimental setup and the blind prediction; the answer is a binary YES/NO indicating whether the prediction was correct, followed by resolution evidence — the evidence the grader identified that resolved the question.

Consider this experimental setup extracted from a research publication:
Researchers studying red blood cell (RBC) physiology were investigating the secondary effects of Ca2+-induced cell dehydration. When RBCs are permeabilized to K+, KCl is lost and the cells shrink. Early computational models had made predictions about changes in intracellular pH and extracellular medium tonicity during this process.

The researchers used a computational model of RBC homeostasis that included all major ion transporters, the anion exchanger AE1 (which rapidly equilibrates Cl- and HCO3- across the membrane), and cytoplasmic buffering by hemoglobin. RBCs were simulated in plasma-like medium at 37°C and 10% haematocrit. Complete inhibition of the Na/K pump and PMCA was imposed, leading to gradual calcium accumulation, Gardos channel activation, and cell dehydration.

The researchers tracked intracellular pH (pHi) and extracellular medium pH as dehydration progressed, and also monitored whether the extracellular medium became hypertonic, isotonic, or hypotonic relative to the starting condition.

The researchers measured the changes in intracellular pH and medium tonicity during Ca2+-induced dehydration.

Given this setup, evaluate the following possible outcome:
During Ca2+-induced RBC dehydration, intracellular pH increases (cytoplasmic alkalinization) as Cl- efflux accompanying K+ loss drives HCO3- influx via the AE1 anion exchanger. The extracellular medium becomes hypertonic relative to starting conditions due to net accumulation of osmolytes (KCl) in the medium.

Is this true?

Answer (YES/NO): NO